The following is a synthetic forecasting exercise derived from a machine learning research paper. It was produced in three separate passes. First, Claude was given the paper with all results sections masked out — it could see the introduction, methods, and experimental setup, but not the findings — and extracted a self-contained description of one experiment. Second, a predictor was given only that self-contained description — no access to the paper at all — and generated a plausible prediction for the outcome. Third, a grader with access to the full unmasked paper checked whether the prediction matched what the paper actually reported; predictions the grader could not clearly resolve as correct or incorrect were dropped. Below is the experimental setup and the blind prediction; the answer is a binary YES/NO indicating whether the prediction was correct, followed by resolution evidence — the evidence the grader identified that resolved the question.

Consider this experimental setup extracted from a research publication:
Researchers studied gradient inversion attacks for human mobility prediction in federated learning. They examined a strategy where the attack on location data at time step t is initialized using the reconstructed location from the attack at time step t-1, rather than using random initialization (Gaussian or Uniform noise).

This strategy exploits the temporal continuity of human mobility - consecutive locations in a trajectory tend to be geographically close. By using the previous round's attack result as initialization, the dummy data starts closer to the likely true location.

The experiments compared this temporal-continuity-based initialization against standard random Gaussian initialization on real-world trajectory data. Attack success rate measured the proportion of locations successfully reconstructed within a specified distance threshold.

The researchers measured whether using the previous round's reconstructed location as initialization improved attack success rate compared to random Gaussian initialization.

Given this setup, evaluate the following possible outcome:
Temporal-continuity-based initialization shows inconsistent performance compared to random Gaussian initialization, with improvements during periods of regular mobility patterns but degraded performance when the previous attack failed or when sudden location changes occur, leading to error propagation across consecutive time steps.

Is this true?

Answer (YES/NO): NO